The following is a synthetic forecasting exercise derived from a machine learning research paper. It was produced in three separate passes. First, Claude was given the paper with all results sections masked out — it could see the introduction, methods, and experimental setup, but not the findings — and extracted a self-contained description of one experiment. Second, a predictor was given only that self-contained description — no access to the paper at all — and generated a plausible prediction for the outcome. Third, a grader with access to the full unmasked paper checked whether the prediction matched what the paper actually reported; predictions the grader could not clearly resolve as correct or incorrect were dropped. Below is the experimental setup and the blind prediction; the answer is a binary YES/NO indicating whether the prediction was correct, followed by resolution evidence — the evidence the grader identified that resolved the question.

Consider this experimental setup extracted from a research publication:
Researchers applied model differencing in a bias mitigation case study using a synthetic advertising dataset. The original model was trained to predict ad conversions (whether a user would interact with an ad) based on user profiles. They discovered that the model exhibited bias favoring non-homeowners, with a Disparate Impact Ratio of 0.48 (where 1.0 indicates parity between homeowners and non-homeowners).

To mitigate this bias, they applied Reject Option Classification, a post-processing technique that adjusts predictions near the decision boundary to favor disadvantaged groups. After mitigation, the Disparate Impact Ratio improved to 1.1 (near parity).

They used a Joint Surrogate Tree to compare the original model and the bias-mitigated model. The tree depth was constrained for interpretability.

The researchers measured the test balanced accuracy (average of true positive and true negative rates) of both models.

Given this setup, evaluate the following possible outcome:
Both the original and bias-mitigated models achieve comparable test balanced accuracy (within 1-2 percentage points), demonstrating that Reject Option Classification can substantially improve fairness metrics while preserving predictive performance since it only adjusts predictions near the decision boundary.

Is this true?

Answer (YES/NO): YES